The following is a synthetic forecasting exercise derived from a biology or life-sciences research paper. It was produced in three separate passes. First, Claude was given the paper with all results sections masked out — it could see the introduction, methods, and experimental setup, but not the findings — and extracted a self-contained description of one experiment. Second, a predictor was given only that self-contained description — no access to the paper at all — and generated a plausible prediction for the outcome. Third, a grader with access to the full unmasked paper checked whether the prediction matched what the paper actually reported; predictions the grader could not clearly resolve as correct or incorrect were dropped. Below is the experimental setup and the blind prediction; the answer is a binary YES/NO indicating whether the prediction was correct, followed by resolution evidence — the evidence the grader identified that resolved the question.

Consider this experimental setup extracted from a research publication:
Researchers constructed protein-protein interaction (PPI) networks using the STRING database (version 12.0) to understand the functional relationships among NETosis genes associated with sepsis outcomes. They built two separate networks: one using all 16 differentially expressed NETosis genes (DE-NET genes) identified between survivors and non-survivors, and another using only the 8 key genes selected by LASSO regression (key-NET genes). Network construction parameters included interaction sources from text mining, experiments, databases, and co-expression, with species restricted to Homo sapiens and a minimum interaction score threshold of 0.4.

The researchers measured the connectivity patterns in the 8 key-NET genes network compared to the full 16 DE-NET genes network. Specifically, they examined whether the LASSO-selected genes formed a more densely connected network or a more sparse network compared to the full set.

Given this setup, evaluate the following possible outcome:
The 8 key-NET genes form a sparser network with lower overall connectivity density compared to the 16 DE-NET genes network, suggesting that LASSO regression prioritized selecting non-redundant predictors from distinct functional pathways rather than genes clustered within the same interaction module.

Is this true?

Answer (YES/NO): YES